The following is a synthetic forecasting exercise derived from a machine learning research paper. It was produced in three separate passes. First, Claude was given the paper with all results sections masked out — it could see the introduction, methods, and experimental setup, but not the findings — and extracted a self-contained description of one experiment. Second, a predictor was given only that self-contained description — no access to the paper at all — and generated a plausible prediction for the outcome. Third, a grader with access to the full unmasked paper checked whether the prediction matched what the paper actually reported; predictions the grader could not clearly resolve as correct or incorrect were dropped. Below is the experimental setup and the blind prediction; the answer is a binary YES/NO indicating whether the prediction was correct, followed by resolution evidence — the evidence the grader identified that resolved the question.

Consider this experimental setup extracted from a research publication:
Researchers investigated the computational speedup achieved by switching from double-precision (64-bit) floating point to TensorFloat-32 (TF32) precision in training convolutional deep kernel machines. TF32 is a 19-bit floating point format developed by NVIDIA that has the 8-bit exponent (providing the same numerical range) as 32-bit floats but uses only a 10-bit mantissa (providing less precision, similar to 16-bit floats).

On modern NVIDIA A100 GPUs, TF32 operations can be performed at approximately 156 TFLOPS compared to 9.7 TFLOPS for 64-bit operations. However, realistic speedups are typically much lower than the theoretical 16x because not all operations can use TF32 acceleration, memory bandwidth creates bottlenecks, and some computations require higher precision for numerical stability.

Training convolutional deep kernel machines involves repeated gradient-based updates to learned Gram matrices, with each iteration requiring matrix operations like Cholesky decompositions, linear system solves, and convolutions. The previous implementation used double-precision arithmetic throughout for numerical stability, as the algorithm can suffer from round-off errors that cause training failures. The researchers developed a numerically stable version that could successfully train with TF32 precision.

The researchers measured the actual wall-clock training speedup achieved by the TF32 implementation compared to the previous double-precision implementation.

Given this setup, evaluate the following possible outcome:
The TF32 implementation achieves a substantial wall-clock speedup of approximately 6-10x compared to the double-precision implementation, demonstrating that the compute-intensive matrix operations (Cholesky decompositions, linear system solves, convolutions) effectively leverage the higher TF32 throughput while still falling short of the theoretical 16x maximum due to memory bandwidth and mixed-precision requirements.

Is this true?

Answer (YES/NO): NO